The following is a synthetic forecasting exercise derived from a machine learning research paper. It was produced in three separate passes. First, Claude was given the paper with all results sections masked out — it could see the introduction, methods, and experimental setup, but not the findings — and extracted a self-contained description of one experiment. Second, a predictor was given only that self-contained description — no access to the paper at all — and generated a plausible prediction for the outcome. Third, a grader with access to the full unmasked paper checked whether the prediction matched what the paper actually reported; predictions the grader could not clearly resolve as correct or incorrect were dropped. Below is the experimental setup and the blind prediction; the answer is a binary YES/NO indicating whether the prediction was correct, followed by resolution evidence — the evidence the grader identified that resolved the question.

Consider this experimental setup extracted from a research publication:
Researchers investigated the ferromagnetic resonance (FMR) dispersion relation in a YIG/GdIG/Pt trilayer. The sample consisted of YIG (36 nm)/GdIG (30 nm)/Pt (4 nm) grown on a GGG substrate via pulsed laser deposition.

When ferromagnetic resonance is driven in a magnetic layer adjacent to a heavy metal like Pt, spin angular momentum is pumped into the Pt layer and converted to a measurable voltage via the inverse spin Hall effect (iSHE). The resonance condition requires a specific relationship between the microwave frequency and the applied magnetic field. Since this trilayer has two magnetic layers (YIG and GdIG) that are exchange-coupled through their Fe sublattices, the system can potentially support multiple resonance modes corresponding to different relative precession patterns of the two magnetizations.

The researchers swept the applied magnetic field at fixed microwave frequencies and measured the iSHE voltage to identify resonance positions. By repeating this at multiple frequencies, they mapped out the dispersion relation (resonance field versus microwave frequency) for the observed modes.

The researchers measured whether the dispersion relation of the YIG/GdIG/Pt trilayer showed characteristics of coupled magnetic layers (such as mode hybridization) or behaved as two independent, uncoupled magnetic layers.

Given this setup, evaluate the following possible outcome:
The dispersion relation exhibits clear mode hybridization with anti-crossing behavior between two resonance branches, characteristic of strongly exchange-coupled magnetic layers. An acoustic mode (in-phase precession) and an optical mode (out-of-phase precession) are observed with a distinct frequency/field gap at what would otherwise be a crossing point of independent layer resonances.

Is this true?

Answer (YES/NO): YES